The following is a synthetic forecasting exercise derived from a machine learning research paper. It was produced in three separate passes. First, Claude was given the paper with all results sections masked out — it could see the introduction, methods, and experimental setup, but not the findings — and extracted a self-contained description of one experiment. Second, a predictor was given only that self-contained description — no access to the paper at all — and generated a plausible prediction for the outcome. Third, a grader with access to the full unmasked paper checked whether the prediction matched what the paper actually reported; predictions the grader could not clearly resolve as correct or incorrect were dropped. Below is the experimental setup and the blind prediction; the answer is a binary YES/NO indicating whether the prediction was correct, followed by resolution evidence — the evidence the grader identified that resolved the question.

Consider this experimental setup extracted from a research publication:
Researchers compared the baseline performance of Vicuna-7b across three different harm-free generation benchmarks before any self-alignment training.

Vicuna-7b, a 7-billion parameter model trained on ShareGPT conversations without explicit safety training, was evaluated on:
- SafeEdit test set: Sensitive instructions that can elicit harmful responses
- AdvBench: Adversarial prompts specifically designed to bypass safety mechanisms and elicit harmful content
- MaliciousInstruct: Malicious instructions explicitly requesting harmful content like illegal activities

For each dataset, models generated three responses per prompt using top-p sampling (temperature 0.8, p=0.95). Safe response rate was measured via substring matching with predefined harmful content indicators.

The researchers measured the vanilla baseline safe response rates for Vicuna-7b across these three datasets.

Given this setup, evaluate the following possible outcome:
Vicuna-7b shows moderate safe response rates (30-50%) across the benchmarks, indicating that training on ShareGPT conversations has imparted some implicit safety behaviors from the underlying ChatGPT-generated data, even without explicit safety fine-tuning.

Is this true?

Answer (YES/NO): NO